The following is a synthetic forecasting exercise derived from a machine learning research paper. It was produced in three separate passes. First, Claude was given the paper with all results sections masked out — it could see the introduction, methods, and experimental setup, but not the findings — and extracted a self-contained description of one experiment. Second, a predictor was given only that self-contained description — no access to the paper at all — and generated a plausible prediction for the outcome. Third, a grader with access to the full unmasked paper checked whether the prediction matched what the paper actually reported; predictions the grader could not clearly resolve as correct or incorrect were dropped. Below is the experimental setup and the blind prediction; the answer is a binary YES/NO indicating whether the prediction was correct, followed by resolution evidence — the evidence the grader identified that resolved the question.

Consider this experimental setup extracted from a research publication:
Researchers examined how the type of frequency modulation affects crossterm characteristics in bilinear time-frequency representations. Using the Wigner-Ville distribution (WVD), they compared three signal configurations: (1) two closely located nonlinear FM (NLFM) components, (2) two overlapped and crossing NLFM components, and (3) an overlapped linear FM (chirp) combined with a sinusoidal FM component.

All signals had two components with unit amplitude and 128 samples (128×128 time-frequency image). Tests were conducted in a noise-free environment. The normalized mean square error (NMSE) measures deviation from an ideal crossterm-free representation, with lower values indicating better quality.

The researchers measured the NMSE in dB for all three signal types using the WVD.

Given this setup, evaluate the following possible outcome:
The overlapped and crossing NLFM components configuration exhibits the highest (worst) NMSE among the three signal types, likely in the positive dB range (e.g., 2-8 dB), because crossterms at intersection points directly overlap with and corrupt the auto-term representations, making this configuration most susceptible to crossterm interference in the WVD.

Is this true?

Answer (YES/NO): NO